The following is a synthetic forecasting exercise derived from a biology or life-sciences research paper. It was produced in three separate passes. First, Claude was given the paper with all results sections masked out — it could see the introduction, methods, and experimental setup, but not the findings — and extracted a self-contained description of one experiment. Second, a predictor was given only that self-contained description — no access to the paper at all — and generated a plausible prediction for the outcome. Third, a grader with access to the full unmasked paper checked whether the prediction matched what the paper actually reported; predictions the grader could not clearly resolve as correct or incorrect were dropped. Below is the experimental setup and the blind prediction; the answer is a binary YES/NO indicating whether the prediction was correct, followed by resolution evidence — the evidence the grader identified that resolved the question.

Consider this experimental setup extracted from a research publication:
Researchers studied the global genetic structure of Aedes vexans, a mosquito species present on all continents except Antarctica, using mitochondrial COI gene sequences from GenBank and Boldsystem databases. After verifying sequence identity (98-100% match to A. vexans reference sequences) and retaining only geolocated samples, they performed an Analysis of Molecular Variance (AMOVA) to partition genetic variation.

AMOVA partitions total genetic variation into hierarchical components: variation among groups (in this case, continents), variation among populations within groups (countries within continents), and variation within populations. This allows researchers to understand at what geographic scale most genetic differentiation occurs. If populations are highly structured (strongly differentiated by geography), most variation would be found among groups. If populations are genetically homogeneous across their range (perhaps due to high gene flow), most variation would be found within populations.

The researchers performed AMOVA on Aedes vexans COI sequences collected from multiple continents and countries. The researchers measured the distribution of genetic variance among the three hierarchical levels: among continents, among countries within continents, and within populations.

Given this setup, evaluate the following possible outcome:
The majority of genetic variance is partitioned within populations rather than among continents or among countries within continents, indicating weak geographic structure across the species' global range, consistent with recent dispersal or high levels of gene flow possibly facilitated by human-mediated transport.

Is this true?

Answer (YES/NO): YES